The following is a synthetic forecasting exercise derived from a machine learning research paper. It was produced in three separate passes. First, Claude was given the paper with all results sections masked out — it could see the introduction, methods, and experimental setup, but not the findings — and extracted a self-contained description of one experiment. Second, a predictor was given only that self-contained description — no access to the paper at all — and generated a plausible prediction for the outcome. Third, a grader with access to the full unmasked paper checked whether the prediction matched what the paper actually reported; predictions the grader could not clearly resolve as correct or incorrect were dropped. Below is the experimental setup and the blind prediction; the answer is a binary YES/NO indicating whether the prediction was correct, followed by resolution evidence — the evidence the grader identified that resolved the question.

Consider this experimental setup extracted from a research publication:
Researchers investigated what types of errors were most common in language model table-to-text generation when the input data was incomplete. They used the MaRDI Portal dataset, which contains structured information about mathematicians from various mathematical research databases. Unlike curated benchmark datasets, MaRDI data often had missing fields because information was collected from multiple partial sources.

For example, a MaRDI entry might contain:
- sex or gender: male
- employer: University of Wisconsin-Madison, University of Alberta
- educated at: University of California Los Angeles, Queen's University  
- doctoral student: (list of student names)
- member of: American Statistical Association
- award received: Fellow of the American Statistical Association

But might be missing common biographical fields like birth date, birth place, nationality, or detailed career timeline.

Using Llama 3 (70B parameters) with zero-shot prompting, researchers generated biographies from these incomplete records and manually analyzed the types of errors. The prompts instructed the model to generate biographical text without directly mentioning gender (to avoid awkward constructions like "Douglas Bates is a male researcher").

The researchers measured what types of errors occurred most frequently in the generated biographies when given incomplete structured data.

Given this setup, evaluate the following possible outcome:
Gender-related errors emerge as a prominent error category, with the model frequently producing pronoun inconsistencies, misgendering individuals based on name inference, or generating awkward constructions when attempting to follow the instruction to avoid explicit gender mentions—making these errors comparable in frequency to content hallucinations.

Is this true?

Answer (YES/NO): NO